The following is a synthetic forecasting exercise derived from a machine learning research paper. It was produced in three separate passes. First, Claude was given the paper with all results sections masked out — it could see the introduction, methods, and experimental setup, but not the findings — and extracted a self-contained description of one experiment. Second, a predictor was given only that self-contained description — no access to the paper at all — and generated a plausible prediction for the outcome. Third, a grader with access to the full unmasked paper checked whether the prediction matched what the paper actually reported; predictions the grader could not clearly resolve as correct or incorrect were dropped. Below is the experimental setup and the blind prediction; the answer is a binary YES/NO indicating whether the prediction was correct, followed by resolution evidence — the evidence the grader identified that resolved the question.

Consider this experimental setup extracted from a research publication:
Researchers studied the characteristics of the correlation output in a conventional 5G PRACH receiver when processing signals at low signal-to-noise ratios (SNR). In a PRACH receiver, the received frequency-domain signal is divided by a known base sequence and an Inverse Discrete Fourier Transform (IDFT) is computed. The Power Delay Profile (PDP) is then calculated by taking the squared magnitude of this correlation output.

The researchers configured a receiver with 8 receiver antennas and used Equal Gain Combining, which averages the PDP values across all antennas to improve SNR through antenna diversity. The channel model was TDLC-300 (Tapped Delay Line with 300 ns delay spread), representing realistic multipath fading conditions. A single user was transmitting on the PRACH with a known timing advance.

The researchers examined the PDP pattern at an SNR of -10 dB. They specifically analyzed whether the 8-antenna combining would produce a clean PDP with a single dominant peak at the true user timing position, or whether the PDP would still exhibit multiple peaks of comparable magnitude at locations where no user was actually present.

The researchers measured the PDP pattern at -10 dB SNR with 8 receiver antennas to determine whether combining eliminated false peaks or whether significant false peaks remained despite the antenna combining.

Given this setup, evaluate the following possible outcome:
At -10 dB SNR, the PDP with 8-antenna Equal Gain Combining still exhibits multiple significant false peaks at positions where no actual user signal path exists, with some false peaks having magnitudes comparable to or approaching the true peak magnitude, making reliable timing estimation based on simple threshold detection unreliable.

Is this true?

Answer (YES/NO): YES